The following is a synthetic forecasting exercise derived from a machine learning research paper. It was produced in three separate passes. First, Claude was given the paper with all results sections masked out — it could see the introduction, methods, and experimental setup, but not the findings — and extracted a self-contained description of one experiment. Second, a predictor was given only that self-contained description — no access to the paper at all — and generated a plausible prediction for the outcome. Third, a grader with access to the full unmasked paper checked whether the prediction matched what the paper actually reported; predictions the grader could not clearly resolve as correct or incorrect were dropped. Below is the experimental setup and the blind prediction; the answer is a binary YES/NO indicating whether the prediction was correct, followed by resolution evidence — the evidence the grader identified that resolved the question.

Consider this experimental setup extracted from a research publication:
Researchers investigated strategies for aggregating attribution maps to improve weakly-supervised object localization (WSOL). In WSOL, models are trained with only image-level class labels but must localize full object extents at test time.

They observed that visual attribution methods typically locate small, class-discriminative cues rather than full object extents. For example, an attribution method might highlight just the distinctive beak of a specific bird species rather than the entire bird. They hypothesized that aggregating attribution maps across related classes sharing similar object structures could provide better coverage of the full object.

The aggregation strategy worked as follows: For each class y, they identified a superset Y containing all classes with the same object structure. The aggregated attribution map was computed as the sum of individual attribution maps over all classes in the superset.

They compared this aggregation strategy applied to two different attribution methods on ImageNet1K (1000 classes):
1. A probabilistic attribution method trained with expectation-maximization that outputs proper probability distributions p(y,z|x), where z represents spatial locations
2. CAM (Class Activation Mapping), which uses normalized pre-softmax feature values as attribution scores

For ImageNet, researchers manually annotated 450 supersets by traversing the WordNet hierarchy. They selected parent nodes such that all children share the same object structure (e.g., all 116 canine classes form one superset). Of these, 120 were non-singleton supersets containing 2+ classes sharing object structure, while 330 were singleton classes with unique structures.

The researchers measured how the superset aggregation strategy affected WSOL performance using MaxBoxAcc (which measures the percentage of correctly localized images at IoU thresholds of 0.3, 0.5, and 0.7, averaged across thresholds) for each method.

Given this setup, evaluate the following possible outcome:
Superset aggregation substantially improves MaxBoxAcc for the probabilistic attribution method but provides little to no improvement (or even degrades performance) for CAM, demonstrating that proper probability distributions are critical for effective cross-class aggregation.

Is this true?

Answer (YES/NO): NO